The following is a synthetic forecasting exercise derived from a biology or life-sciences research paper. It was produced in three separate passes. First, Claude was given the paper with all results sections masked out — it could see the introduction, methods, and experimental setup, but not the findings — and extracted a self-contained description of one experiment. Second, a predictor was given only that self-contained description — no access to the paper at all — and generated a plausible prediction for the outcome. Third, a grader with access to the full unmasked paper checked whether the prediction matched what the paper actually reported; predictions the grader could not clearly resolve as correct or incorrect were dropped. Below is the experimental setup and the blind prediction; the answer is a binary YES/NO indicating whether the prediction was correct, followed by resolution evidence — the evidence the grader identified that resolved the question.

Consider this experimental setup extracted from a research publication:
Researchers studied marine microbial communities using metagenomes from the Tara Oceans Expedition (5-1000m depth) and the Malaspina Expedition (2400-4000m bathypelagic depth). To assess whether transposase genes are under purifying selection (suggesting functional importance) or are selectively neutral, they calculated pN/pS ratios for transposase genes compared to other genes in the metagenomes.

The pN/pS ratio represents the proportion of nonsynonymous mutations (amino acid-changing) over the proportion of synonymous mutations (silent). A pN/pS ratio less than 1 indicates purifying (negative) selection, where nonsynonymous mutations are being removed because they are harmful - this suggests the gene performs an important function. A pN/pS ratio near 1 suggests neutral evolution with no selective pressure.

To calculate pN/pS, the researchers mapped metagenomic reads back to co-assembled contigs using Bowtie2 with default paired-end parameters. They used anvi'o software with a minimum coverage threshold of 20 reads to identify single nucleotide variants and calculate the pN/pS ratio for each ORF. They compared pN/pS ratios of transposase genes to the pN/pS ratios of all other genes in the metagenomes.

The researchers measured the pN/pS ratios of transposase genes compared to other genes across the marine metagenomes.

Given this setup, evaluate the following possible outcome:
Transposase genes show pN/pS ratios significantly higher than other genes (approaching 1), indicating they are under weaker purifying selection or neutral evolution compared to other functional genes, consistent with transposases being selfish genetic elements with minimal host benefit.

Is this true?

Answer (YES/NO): YES